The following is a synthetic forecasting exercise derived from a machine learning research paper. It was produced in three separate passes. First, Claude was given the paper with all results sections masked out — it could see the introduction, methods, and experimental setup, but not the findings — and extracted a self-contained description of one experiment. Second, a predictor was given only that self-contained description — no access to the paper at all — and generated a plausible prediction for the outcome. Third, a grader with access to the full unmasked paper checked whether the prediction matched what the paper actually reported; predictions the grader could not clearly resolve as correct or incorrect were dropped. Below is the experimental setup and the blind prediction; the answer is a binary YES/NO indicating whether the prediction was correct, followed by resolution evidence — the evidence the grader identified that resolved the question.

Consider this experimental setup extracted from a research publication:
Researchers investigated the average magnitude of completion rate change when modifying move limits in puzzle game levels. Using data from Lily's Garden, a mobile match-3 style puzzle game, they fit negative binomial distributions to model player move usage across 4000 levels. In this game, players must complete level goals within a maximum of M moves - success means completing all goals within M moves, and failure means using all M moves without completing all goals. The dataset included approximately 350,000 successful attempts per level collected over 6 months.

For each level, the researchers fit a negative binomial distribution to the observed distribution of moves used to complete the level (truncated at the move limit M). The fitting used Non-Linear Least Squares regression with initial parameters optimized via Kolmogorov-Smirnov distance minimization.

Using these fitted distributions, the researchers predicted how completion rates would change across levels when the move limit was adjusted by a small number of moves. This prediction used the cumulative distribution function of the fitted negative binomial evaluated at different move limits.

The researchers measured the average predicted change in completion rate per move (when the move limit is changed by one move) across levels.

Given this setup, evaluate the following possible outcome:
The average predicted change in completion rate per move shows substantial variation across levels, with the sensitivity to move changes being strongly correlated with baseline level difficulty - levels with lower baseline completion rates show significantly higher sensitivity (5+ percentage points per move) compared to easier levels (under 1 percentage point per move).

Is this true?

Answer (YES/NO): NO